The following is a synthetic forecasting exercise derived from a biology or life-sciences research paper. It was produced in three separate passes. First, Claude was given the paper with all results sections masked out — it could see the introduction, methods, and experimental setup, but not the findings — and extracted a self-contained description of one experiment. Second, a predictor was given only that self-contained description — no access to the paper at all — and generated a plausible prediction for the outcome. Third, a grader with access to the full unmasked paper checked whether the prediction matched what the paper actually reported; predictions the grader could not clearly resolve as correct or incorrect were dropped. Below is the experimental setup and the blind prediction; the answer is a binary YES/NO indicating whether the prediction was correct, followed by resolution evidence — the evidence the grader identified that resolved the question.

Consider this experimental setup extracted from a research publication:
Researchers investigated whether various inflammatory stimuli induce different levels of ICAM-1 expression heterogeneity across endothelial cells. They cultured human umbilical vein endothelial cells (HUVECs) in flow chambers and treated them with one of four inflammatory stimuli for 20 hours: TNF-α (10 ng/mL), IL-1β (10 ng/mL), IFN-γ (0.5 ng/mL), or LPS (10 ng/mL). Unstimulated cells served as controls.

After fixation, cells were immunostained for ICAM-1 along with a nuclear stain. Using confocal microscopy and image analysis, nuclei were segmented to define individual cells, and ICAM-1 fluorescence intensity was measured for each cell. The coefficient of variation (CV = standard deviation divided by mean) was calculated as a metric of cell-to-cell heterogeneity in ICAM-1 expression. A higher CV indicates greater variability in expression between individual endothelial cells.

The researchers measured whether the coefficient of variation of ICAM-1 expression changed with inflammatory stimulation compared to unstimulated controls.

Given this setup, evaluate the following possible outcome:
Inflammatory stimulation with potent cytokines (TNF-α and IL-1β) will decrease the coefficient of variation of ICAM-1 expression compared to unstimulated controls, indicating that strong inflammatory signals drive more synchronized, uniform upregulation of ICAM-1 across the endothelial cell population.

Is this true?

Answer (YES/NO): NO